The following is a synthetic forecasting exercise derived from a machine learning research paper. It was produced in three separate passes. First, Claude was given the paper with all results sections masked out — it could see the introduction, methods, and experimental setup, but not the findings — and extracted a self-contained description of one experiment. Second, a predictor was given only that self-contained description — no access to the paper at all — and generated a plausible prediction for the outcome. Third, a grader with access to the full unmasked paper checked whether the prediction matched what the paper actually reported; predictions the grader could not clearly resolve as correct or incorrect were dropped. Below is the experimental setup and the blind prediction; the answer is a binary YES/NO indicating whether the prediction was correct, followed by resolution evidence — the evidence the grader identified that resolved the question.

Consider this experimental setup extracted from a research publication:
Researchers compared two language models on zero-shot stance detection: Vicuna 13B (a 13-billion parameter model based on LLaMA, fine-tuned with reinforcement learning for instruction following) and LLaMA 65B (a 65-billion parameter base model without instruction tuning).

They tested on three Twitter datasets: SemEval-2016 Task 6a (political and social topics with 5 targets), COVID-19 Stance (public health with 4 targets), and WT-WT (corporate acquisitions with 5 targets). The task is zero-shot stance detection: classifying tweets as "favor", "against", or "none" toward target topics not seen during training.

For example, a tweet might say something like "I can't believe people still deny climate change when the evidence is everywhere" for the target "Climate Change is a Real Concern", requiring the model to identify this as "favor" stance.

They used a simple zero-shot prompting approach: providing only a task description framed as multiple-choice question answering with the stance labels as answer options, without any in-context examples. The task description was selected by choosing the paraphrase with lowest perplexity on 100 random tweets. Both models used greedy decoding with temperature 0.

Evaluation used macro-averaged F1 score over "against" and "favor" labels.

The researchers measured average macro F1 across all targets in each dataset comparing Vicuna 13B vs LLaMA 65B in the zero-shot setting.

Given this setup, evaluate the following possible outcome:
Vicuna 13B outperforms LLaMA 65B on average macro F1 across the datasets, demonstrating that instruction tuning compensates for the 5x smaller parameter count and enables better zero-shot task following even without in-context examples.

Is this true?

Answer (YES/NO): YES